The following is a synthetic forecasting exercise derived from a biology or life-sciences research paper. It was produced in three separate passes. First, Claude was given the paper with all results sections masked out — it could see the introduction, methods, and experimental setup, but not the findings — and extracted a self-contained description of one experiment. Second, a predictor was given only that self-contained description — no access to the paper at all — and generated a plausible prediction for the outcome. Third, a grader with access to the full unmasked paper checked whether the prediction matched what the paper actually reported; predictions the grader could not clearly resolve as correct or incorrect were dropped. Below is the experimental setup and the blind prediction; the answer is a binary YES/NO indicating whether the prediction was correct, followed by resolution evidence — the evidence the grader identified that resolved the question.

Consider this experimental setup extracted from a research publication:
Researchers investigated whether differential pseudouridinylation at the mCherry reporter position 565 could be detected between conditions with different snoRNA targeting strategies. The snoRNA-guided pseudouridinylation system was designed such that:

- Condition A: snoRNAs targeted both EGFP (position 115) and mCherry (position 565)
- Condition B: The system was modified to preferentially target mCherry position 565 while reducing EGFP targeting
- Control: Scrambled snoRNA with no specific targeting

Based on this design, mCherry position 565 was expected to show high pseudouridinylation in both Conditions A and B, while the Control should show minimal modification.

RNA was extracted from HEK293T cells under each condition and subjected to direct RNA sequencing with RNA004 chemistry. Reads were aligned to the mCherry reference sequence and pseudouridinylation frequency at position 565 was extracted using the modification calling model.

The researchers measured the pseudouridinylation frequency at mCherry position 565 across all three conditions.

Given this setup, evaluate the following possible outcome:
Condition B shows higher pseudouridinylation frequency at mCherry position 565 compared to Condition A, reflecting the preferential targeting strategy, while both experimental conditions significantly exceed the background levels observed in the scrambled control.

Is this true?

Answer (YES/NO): NO